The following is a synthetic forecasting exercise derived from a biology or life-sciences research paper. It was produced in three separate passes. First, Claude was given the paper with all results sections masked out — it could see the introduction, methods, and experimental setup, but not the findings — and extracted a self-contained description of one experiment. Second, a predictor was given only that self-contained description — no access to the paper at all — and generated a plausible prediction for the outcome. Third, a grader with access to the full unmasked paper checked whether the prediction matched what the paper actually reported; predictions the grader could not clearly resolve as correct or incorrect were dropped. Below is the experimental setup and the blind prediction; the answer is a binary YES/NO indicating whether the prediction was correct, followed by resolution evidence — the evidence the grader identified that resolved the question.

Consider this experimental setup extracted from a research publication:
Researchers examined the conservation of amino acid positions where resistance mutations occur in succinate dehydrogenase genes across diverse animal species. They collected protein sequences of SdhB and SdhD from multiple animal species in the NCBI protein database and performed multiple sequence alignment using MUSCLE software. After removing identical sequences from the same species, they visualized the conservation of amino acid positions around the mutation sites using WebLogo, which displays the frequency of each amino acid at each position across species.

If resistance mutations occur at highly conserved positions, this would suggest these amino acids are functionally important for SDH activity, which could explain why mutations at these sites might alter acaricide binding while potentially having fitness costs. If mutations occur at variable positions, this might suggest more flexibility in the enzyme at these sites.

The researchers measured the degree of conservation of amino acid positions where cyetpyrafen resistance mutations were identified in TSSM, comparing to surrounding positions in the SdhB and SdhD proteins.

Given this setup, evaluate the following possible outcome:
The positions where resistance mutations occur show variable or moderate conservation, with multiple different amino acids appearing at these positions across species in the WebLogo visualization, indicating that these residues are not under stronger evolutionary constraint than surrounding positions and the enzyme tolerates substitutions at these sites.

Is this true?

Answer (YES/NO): NO